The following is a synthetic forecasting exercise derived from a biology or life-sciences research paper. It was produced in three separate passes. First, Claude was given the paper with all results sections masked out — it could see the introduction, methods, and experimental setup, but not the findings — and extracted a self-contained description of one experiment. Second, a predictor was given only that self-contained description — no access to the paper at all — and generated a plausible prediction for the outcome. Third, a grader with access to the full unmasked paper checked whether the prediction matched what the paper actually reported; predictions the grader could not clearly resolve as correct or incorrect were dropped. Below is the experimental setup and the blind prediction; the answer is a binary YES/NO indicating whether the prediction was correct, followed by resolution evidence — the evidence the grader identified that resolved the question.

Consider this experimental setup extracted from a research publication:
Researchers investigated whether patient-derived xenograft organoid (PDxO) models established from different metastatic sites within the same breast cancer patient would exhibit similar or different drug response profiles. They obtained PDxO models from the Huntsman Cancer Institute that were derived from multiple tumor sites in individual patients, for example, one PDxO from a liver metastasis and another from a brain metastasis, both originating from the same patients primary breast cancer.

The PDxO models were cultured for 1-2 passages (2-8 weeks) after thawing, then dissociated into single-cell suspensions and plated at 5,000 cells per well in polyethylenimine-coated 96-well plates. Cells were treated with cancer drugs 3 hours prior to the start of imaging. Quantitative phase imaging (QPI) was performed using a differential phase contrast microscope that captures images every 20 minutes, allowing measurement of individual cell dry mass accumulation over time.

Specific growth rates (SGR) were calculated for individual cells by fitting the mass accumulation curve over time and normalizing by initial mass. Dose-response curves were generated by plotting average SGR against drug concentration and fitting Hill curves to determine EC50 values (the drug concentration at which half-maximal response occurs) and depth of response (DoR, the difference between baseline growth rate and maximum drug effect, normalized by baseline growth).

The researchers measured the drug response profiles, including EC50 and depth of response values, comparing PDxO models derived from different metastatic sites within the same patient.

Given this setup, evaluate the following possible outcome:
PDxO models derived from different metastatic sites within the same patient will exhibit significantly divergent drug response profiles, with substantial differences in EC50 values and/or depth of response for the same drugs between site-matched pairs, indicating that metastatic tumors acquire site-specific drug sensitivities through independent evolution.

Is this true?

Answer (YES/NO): NO